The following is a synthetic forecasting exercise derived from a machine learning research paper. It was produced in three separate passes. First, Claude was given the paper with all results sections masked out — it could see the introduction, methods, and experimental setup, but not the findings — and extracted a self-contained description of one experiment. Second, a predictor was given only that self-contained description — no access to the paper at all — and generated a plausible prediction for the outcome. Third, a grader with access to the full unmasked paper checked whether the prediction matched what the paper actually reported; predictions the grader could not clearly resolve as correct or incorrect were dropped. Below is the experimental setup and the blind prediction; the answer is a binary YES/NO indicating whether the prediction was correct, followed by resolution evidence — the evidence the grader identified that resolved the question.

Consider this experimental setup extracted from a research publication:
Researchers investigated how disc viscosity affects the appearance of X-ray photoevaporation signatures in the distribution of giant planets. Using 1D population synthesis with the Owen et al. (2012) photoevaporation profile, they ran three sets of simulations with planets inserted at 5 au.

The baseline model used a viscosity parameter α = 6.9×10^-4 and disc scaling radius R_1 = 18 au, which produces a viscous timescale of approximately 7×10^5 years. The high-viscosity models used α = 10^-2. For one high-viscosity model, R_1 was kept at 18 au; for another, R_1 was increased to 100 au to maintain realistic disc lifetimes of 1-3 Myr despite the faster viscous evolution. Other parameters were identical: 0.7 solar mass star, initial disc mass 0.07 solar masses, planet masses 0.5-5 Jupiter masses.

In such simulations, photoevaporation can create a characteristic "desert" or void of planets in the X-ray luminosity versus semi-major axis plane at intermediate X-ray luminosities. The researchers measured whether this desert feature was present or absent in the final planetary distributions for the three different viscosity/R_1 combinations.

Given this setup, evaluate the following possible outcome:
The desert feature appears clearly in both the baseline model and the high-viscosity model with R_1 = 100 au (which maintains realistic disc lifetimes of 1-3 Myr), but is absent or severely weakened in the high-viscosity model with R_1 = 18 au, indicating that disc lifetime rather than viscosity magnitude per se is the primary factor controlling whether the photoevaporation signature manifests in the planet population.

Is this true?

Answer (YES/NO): YES